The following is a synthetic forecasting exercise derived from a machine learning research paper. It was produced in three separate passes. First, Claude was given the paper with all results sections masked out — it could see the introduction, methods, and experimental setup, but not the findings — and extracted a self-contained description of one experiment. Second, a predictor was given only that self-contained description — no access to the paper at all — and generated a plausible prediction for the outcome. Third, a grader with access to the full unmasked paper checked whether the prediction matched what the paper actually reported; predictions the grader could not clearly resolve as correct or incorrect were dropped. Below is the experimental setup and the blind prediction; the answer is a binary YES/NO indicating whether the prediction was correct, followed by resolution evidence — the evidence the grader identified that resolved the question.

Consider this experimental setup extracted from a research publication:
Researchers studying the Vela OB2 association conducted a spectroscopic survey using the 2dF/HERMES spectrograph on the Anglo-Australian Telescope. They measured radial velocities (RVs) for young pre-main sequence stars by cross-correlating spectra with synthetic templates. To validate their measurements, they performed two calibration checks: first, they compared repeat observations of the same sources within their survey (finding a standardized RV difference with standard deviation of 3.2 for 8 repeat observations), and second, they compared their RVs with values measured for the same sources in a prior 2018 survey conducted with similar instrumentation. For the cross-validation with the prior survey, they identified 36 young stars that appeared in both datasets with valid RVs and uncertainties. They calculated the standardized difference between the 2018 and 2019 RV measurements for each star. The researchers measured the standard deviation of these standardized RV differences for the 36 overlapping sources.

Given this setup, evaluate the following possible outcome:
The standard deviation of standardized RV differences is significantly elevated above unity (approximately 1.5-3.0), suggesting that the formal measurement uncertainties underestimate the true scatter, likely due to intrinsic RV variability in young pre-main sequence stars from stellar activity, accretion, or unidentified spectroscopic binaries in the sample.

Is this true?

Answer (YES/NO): NO